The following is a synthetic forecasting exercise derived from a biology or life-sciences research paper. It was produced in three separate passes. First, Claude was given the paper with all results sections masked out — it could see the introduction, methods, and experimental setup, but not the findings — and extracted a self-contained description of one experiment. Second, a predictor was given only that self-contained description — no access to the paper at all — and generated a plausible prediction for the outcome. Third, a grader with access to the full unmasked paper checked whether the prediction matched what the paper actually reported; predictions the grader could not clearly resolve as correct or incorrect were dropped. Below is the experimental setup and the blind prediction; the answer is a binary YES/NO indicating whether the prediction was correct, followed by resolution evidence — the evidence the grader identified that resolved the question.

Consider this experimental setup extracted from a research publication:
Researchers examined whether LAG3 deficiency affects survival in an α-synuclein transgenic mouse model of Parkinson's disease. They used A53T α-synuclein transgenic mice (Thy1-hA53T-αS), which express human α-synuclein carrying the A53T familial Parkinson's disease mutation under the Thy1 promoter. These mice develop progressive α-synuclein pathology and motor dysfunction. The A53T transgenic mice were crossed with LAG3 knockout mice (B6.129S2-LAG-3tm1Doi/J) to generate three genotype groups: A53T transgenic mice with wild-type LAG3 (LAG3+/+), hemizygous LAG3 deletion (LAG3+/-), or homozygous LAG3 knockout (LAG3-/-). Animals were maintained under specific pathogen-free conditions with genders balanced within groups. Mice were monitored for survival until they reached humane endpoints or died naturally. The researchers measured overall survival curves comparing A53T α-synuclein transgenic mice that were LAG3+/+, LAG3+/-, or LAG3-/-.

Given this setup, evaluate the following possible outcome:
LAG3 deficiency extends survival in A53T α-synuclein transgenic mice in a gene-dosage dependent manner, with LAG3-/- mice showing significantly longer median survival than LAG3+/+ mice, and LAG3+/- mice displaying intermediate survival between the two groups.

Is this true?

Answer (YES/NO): NO